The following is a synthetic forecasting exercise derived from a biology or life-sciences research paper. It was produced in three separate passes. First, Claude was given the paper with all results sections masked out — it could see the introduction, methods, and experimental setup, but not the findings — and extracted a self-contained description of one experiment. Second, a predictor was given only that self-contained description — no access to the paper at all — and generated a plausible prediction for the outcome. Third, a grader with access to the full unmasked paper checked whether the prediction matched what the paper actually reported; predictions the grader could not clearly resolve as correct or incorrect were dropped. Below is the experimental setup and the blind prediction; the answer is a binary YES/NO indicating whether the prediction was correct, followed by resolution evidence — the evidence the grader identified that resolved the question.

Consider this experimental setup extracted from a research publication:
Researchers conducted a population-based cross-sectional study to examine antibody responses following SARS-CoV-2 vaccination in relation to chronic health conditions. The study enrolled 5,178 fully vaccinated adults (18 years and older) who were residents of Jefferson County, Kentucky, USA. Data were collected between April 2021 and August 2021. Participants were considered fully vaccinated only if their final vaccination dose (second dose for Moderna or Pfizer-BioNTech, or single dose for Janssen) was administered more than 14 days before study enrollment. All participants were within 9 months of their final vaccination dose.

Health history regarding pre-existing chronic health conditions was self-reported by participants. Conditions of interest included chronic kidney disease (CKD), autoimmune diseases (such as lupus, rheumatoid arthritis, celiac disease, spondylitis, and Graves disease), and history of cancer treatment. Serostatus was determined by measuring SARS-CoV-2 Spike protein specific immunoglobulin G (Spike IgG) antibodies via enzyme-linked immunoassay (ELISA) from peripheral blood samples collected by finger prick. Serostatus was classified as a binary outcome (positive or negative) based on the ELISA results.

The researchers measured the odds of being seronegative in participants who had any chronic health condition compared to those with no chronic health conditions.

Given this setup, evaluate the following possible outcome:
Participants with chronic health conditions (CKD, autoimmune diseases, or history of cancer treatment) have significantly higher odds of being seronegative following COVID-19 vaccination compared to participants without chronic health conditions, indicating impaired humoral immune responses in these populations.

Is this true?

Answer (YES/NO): YES